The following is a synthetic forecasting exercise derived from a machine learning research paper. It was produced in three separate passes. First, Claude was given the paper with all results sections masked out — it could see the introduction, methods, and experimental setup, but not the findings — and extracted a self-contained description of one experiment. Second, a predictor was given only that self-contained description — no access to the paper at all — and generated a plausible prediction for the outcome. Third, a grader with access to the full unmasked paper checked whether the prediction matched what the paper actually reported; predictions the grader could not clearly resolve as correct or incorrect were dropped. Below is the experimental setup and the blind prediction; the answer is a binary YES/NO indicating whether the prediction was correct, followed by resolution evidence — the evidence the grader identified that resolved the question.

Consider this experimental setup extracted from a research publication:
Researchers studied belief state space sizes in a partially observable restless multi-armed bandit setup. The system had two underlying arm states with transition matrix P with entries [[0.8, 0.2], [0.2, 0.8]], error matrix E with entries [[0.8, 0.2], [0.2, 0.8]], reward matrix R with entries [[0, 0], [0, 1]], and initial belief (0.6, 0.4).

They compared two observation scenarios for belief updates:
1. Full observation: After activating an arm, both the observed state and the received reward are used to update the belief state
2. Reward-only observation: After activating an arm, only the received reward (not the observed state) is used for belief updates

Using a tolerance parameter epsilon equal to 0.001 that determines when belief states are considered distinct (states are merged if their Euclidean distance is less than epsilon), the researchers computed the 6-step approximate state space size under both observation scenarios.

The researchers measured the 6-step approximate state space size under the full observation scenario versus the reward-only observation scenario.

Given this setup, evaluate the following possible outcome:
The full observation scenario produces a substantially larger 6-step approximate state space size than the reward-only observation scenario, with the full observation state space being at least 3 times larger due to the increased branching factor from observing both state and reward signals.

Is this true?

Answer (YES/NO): YES